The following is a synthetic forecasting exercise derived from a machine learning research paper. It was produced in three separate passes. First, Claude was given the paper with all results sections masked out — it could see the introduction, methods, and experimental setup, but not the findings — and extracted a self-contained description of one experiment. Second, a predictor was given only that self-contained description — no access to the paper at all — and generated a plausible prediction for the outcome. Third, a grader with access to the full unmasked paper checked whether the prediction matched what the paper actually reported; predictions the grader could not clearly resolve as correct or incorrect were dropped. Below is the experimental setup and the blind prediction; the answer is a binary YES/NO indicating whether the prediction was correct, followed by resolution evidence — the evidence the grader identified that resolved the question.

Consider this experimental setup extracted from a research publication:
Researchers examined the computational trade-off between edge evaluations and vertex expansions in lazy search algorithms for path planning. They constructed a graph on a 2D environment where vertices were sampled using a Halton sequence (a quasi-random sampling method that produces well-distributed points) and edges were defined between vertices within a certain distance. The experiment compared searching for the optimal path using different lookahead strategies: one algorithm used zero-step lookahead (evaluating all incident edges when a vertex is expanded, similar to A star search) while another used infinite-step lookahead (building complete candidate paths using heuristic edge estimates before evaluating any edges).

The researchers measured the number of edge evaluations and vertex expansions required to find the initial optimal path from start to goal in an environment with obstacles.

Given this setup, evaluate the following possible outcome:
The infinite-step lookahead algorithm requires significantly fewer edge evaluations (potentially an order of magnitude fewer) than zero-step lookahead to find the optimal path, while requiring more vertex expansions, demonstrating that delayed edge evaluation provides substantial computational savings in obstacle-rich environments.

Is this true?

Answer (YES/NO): YES